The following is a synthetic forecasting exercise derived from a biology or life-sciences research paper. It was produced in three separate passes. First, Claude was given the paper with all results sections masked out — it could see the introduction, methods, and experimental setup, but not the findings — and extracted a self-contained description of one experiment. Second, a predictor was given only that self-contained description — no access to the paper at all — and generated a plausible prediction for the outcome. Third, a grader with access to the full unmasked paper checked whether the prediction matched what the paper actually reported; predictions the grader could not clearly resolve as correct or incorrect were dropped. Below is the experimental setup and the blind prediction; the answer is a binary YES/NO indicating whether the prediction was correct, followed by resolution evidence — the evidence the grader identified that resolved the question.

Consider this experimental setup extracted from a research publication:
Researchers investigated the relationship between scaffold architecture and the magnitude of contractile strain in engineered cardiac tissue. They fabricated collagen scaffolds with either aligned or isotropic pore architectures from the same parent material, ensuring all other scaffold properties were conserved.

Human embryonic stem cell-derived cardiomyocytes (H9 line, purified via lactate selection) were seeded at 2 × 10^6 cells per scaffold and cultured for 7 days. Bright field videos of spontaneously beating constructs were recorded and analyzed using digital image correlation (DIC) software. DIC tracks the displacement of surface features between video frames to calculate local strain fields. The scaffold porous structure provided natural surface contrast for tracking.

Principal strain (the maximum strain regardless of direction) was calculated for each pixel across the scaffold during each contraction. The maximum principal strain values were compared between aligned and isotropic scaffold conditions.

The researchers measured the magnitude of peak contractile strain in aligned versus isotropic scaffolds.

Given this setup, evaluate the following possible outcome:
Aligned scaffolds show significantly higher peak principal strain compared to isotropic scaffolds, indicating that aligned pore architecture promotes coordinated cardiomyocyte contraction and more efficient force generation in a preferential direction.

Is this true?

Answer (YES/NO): YES